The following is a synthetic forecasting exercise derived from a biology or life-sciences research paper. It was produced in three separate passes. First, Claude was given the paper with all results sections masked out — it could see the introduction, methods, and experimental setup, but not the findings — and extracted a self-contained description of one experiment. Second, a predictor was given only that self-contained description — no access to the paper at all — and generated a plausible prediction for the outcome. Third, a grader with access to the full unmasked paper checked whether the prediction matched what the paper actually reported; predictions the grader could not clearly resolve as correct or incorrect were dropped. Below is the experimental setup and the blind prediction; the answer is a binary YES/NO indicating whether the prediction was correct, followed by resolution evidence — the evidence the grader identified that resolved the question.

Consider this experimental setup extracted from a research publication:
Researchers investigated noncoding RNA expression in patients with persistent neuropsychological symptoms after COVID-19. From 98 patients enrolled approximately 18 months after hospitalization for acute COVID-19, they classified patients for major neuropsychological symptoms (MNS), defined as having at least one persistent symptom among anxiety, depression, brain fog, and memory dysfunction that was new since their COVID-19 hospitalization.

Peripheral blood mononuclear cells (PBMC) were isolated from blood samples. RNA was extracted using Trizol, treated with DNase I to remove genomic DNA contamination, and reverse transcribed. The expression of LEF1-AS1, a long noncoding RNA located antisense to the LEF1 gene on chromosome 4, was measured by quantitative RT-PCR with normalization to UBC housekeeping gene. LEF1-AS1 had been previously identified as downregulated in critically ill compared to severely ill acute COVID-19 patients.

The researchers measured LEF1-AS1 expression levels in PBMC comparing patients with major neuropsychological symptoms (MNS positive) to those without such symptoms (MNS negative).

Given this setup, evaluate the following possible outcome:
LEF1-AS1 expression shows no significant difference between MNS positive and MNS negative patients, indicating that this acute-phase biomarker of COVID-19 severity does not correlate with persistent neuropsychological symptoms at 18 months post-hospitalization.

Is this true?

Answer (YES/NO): YES